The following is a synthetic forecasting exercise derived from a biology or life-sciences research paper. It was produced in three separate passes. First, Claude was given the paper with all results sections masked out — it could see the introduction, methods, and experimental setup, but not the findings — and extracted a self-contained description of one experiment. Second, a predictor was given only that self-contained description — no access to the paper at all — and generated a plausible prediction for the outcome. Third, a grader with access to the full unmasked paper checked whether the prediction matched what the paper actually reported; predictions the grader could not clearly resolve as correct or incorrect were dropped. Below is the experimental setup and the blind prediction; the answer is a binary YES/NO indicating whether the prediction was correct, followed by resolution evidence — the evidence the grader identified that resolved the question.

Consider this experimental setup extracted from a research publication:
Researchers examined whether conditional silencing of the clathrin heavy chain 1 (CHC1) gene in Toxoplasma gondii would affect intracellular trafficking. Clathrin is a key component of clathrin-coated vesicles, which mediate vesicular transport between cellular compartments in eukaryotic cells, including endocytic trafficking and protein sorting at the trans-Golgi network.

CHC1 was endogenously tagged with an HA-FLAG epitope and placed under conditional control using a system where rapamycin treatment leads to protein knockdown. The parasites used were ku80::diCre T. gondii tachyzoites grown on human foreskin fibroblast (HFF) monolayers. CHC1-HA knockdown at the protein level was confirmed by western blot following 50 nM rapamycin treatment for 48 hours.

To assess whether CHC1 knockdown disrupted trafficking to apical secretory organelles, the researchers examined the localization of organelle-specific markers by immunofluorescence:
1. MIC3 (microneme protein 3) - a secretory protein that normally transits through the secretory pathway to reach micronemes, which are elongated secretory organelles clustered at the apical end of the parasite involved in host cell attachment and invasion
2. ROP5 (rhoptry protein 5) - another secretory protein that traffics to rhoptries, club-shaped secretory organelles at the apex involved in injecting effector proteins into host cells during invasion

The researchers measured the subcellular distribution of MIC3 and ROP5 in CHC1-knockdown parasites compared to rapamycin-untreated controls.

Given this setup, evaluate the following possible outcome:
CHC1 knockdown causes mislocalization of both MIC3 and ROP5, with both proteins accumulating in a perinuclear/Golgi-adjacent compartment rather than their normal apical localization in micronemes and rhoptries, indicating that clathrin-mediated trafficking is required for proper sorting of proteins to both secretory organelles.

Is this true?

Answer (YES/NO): NO